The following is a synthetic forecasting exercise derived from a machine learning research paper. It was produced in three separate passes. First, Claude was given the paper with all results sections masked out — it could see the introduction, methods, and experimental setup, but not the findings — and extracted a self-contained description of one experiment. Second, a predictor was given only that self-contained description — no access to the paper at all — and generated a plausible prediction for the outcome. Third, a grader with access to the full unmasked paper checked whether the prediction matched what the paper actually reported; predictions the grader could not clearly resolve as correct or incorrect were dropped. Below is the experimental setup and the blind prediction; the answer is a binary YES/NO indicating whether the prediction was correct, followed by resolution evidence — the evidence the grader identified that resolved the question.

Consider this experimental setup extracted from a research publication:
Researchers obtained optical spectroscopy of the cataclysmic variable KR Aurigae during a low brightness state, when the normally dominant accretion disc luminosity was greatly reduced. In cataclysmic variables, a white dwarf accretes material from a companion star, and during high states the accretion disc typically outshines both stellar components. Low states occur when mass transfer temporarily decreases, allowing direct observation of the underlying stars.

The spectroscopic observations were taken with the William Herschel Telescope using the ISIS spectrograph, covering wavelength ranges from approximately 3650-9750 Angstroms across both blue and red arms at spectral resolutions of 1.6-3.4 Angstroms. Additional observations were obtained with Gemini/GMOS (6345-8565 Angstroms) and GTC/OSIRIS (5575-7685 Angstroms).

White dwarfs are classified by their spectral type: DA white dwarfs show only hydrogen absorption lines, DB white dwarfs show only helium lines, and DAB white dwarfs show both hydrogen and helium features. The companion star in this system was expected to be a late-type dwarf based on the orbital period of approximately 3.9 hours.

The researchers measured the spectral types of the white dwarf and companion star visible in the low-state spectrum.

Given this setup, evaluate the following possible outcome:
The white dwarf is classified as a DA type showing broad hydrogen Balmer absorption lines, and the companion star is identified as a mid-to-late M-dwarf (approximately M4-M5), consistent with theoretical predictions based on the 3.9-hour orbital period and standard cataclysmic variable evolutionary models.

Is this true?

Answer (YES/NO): NO